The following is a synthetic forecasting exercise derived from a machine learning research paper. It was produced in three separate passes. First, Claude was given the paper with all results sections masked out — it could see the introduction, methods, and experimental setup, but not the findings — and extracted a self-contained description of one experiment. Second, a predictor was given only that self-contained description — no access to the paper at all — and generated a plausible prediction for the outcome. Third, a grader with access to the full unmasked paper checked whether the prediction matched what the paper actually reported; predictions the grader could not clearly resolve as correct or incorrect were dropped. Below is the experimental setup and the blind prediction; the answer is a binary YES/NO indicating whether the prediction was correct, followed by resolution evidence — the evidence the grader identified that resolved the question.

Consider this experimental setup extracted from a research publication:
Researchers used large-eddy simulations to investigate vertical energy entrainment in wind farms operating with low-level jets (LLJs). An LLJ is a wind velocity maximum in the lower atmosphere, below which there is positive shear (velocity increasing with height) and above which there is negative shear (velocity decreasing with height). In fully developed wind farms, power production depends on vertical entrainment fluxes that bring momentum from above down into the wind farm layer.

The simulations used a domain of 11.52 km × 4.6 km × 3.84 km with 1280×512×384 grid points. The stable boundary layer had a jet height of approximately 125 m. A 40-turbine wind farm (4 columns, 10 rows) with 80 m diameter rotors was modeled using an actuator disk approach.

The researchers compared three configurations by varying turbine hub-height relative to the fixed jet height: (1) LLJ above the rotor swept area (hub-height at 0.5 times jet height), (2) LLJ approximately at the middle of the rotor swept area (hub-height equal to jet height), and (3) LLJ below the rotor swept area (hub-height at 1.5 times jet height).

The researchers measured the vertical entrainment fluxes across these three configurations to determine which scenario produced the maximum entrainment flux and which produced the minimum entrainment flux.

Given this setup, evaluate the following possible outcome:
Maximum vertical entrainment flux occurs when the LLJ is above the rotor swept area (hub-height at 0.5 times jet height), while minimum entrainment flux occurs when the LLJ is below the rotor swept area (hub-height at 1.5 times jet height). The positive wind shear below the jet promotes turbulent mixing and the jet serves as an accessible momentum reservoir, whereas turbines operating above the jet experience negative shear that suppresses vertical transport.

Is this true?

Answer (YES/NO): NO